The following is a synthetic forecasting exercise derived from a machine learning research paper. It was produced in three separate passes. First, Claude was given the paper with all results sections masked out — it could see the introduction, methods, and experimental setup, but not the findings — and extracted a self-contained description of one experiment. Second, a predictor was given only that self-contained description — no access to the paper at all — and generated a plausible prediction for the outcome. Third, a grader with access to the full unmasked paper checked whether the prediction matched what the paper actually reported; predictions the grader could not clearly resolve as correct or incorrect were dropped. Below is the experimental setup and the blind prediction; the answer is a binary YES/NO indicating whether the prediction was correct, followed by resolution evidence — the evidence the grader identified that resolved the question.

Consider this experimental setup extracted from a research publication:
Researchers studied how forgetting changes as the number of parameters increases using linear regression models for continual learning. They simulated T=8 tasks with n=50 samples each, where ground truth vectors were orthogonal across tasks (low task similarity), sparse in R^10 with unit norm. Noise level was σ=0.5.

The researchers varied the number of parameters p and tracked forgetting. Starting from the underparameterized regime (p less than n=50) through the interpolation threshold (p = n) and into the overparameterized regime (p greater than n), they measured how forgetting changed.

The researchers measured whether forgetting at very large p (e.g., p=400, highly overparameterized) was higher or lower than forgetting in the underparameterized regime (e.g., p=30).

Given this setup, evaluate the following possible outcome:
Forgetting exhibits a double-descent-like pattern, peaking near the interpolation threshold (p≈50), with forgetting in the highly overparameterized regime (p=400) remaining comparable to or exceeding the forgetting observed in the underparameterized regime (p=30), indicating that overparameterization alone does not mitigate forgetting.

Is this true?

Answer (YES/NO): NO